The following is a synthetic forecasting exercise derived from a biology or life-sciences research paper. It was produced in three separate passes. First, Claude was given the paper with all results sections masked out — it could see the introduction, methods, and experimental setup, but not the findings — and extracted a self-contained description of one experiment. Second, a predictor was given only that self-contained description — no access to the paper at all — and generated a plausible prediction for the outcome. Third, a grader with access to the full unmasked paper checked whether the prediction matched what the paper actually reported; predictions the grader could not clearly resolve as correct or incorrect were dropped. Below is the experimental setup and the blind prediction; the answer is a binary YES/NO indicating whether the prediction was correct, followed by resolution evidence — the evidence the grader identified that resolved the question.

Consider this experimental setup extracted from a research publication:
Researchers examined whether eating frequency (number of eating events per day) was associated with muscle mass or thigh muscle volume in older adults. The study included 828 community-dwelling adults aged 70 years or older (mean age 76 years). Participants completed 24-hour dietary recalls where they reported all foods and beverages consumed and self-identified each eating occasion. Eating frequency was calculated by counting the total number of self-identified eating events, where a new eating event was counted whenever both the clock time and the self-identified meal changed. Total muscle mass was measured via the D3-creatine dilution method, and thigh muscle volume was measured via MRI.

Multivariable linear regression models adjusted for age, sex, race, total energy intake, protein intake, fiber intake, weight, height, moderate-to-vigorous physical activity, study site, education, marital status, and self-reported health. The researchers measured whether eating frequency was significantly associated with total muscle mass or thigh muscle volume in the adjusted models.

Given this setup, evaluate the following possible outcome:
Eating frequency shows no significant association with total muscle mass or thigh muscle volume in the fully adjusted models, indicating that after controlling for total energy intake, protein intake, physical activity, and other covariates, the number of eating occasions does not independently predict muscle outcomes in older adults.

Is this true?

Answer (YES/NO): YES